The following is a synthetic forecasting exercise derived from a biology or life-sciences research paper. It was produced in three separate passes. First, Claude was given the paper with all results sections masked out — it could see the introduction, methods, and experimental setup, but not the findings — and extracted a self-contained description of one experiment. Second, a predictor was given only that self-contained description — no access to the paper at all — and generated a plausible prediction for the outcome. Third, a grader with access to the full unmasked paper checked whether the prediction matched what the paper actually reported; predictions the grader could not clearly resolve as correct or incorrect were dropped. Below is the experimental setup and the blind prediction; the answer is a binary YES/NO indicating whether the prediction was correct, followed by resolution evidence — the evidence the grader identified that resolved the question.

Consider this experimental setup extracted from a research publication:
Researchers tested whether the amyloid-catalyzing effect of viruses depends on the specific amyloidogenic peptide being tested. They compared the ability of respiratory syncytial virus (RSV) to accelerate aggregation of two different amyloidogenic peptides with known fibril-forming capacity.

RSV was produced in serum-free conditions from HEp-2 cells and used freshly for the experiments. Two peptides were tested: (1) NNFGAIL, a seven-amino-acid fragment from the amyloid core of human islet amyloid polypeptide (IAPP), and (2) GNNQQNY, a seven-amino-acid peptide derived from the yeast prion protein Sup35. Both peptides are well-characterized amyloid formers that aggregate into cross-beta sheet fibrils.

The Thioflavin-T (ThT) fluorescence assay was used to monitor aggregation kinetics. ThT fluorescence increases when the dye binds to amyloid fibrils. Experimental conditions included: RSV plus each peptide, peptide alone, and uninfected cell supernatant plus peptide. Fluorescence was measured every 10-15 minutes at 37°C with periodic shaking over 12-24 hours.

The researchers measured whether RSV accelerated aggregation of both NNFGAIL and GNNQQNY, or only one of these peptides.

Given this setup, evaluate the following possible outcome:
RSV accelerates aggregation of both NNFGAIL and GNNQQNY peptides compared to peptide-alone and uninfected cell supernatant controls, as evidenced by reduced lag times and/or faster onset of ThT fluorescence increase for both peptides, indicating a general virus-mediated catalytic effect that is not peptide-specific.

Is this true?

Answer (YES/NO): NO